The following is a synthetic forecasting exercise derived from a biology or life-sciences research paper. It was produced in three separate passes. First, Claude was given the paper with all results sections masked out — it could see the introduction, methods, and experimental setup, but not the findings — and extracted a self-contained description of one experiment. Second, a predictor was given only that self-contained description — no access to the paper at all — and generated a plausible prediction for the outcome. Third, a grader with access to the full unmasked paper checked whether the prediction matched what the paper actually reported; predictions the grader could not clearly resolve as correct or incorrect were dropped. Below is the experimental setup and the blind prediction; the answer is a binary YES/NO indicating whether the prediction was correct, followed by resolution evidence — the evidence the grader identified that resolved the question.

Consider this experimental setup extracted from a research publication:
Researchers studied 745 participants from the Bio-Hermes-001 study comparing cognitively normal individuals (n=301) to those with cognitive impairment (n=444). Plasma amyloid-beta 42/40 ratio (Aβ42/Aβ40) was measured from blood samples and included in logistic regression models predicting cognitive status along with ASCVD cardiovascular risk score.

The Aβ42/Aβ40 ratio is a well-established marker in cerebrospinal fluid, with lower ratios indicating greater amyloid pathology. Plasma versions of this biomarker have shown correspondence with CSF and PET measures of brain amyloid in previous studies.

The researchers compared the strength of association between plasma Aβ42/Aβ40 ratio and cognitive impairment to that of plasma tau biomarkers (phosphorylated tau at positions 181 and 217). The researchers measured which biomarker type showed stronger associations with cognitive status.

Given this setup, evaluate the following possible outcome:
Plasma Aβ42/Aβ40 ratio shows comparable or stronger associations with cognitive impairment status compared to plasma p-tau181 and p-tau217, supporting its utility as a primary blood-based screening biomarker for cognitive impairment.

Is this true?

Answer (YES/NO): NO